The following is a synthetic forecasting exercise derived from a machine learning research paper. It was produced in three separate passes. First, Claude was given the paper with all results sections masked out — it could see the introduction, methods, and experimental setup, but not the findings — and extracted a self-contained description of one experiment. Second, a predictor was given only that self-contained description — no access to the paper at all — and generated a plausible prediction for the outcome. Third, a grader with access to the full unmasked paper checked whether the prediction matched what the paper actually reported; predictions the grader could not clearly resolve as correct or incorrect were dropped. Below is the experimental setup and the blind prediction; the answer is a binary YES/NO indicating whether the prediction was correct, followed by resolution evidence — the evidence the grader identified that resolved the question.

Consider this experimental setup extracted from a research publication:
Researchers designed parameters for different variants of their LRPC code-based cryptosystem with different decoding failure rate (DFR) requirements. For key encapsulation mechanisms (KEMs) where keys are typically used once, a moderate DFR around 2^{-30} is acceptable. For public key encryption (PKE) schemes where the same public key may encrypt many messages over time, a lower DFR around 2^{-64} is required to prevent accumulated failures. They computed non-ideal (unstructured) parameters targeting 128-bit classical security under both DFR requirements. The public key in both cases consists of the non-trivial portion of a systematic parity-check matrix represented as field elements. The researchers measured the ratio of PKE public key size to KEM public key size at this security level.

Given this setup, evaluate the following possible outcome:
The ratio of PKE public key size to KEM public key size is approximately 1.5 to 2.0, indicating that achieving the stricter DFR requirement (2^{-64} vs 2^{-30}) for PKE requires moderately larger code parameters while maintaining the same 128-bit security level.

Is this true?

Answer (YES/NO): YES